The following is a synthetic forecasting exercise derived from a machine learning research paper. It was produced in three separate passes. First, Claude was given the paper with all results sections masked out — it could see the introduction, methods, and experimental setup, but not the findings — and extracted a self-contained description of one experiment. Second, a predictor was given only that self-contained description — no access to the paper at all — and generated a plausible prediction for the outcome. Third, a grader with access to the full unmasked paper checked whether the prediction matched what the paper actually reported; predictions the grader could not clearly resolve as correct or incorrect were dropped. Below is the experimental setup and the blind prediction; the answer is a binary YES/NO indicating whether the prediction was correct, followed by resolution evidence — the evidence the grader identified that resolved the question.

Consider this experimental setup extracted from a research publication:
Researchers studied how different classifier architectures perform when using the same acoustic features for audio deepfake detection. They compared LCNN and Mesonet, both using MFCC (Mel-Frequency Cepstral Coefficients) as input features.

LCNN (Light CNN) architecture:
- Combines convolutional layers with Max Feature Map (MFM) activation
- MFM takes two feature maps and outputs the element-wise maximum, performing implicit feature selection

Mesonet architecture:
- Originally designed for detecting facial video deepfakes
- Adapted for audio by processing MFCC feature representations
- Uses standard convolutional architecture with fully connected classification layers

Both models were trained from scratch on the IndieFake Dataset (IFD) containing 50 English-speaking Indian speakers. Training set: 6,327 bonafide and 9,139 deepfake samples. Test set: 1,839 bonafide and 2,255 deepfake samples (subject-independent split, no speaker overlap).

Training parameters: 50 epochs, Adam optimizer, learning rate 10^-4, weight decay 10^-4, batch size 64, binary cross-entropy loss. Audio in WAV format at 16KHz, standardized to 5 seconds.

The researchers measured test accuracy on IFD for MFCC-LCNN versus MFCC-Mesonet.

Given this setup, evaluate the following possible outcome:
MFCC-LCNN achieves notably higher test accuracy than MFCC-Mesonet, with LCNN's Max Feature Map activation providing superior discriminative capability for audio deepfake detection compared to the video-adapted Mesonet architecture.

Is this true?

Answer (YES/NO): YES